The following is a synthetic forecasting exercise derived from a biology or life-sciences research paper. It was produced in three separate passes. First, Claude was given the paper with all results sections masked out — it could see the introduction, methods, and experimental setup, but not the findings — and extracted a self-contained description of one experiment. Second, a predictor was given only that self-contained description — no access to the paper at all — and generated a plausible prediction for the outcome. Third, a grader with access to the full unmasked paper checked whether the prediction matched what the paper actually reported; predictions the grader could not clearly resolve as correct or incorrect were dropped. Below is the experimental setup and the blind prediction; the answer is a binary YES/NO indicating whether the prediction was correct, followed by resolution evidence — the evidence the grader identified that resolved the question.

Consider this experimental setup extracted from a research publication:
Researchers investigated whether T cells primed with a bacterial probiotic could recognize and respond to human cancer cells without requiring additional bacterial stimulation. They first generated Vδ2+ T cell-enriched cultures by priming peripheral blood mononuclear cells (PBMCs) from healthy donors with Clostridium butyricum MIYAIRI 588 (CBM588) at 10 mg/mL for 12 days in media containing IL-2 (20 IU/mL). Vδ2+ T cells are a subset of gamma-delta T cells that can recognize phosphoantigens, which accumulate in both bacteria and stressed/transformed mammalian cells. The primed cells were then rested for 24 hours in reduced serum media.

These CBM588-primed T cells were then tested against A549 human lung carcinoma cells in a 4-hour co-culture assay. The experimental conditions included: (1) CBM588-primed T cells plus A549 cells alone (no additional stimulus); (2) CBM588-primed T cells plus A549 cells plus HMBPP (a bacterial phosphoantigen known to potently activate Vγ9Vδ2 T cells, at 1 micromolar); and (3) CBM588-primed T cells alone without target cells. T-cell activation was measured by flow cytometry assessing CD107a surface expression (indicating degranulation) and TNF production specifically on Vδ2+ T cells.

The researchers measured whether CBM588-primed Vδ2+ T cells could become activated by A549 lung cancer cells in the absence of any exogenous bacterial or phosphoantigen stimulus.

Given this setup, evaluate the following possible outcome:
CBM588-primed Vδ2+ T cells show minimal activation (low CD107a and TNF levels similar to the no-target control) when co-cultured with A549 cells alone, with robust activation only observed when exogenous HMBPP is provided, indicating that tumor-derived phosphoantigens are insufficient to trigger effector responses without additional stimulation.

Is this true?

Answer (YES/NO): NO